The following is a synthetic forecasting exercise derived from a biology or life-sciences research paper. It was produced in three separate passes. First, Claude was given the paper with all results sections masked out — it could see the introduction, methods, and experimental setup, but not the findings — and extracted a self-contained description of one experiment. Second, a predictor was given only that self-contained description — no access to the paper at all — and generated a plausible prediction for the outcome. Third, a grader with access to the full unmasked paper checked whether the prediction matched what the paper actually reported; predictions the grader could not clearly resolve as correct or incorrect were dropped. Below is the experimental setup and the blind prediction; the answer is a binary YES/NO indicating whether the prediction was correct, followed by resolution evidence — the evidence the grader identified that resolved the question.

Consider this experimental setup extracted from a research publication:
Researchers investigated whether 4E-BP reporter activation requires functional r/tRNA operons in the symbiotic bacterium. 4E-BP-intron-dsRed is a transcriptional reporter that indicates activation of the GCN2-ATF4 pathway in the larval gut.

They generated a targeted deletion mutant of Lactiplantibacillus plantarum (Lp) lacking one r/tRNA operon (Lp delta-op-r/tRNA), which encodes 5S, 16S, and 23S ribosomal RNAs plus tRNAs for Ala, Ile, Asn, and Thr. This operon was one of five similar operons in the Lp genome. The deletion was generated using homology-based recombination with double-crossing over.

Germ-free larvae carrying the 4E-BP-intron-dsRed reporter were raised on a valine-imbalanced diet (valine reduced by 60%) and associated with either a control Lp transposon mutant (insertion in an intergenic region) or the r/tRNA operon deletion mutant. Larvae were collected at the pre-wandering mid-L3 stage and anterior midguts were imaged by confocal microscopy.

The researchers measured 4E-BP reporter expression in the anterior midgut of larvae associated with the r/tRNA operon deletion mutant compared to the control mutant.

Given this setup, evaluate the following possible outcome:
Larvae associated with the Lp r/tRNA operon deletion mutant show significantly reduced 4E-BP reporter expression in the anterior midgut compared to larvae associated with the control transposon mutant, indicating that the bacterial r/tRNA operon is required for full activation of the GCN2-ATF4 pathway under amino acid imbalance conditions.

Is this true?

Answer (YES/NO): NO